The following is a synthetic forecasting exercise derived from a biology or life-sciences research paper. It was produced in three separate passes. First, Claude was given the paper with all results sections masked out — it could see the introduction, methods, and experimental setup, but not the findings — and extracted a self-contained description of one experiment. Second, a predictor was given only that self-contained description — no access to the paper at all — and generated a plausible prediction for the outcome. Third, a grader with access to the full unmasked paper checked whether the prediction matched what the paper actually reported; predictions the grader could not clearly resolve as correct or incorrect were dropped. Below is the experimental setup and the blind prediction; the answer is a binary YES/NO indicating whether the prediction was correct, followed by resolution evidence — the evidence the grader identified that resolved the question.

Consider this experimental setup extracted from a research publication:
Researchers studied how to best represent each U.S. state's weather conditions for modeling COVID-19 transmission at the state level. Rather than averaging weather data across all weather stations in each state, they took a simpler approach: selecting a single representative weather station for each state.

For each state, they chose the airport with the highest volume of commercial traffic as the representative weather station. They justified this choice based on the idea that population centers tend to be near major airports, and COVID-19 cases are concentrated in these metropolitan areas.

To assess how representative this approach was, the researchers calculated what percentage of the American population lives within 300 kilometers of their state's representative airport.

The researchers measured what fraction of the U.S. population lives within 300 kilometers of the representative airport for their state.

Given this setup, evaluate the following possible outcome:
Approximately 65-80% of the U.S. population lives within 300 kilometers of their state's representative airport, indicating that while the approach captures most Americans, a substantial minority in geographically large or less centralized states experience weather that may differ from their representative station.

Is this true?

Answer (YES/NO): NO